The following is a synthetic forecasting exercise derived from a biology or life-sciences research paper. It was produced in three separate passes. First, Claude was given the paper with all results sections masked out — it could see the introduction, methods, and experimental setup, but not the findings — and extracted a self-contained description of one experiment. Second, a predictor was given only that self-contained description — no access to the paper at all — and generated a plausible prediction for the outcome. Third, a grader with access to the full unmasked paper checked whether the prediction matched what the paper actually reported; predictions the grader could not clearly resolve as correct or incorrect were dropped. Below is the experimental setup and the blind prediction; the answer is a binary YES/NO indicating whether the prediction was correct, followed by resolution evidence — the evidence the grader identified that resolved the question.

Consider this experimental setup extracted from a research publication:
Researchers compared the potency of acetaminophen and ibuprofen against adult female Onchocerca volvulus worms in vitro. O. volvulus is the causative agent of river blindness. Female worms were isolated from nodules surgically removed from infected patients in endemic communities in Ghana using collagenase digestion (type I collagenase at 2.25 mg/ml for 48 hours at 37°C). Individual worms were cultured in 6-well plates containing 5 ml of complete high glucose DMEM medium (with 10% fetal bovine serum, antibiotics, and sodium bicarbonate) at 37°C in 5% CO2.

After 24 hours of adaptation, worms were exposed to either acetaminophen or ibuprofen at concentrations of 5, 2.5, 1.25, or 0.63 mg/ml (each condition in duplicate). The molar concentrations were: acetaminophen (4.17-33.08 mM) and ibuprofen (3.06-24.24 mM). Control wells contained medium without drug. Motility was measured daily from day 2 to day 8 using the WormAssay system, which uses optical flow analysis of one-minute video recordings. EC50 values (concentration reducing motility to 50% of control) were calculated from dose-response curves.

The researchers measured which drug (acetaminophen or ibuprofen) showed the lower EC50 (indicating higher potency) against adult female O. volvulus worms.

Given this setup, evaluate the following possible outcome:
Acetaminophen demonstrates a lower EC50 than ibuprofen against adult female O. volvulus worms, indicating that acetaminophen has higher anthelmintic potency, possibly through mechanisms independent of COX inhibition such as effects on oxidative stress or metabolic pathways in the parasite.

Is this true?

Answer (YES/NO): NO